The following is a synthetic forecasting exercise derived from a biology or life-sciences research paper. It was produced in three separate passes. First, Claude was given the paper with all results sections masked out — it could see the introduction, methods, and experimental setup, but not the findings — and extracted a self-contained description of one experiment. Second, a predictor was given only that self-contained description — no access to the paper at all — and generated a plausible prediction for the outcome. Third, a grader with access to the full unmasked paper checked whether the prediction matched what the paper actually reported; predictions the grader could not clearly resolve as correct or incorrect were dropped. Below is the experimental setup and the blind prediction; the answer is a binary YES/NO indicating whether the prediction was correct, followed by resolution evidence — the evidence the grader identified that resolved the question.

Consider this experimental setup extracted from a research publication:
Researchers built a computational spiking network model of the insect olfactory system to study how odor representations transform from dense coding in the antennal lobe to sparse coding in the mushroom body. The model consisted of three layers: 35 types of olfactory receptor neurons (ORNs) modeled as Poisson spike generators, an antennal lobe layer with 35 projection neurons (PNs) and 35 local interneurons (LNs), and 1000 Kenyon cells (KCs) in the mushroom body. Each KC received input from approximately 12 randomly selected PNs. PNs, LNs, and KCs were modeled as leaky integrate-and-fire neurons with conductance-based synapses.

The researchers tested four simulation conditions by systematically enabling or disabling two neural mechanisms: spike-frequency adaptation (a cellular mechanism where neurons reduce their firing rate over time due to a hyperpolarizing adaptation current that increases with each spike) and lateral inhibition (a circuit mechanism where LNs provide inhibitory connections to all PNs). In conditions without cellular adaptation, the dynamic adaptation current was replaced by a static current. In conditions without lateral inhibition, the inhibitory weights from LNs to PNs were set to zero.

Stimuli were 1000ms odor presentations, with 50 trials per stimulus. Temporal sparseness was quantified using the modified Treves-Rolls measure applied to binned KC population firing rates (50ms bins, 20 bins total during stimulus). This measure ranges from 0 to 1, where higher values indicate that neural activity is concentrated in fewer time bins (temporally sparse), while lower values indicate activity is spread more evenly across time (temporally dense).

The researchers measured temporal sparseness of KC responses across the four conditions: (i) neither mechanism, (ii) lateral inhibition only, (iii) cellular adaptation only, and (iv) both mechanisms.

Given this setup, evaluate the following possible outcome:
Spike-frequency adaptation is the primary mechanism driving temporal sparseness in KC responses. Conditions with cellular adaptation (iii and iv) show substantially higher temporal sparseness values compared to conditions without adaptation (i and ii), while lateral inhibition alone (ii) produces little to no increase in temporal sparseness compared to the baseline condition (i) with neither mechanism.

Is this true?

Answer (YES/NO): YES